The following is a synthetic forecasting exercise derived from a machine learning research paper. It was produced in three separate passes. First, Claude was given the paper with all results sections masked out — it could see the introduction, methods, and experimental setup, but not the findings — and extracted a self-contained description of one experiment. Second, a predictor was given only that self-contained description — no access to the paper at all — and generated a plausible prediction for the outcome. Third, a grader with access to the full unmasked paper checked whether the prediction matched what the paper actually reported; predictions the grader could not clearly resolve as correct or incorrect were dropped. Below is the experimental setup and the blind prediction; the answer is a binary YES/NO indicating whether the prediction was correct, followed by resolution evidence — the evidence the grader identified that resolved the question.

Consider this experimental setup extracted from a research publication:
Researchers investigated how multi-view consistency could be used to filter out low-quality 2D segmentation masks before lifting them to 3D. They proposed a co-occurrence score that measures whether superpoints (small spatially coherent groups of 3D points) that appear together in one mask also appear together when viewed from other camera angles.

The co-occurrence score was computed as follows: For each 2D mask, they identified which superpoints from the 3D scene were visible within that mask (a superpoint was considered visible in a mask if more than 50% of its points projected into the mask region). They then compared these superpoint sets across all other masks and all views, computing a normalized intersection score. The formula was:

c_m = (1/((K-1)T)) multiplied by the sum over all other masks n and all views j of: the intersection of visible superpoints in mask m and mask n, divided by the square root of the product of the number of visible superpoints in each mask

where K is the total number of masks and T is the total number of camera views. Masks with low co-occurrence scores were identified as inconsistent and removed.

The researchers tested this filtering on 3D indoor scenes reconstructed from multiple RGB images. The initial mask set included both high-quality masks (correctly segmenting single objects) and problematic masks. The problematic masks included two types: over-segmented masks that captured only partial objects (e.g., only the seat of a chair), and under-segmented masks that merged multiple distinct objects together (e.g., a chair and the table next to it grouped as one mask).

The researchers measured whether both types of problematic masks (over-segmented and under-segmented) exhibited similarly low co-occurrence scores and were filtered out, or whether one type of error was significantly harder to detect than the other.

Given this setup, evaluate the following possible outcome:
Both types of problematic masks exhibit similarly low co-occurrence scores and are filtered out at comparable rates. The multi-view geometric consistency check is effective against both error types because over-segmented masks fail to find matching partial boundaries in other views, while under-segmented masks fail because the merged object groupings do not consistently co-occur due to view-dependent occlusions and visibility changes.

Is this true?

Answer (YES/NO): YES